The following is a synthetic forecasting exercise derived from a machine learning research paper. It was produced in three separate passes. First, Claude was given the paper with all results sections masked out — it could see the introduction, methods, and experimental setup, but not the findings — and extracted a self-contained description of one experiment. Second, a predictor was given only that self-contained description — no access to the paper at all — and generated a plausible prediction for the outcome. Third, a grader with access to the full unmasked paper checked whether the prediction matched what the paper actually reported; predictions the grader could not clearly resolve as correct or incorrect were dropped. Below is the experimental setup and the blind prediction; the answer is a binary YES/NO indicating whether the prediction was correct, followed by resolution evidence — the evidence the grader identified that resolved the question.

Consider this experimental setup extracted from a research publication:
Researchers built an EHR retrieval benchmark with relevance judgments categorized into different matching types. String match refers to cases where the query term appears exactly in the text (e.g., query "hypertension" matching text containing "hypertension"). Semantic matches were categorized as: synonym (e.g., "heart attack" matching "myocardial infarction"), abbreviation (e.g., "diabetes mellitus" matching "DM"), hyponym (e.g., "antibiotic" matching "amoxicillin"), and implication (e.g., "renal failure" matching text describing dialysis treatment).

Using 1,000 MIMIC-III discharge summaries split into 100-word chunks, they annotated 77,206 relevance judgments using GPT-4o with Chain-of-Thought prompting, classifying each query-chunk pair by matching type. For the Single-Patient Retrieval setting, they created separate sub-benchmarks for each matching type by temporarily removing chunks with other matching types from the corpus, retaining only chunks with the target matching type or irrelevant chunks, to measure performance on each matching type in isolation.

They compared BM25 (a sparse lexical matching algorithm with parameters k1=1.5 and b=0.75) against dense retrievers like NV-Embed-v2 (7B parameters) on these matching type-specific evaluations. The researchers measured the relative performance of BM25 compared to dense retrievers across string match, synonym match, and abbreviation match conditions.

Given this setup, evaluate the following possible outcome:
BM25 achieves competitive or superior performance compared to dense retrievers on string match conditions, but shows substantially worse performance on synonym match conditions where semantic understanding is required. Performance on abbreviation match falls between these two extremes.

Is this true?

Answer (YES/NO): NO